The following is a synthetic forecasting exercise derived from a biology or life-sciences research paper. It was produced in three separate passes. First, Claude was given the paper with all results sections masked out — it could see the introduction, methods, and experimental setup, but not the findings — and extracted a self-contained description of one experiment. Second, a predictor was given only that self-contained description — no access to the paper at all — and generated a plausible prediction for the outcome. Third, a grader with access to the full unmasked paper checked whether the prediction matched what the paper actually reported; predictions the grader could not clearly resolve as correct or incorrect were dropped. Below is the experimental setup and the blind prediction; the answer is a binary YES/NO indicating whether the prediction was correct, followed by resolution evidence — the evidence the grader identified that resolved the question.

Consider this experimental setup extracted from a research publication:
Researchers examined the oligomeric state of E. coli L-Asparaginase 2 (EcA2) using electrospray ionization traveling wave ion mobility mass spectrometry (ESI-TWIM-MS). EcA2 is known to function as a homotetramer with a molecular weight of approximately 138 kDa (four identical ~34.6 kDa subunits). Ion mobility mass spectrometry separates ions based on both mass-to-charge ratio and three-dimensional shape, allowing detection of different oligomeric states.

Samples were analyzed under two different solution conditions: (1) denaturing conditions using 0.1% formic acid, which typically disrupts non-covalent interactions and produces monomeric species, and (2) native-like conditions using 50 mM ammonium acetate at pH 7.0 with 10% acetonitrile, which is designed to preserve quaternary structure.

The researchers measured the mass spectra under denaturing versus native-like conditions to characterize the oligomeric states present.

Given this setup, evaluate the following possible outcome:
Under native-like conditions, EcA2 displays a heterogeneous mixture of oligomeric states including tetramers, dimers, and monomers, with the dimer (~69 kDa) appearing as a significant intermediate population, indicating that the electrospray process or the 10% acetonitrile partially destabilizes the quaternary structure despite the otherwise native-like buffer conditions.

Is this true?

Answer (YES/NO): NO